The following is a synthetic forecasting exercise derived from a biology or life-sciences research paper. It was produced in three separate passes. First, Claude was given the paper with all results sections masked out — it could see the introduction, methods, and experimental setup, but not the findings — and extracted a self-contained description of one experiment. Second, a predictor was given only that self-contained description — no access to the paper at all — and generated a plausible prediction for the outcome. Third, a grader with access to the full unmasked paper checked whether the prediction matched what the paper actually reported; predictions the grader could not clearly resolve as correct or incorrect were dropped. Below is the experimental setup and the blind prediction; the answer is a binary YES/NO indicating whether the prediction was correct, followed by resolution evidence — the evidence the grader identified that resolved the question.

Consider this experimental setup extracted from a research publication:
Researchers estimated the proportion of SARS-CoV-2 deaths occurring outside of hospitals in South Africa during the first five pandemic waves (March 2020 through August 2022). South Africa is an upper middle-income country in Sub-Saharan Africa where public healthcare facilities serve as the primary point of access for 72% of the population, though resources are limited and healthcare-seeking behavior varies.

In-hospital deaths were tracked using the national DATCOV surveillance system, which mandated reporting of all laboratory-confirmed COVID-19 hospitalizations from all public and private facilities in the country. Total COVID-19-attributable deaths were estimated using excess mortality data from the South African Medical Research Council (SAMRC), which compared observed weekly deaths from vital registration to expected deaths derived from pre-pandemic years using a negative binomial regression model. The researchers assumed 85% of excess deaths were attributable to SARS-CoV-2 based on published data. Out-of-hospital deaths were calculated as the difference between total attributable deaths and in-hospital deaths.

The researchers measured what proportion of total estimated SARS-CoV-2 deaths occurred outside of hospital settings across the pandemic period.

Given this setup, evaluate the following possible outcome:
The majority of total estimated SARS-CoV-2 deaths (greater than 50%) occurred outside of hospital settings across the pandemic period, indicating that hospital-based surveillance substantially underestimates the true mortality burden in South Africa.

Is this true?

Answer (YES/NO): YES